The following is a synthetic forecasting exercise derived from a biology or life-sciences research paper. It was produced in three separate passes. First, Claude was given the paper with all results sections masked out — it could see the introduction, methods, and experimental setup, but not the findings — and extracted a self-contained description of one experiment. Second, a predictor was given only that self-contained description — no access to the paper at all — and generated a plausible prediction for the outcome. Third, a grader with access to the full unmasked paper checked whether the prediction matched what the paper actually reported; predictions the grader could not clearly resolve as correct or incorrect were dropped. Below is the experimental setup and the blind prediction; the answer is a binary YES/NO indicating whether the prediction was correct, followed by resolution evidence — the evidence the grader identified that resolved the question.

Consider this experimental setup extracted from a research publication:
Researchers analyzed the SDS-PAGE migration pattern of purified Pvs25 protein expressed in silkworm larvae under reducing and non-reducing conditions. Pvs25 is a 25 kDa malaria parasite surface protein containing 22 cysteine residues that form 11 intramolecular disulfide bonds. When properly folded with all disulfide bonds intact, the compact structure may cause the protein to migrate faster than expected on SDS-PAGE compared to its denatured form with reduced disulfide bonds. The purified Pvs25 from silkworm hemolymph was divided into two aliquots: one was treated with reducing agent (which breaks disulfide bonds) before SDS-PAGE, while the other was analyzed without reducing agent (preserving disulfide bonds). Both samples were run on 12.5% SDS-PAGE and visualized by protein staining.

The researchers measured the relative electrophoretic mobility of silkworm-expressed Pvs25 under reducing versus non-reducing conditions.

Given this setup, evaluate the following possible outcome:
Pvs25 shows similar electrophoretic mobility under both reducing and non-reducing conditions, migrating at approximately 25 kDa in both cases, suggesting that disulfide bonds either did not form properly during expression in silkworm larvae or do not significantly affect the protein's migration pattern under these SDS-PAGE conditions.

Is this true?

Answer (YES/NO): NO